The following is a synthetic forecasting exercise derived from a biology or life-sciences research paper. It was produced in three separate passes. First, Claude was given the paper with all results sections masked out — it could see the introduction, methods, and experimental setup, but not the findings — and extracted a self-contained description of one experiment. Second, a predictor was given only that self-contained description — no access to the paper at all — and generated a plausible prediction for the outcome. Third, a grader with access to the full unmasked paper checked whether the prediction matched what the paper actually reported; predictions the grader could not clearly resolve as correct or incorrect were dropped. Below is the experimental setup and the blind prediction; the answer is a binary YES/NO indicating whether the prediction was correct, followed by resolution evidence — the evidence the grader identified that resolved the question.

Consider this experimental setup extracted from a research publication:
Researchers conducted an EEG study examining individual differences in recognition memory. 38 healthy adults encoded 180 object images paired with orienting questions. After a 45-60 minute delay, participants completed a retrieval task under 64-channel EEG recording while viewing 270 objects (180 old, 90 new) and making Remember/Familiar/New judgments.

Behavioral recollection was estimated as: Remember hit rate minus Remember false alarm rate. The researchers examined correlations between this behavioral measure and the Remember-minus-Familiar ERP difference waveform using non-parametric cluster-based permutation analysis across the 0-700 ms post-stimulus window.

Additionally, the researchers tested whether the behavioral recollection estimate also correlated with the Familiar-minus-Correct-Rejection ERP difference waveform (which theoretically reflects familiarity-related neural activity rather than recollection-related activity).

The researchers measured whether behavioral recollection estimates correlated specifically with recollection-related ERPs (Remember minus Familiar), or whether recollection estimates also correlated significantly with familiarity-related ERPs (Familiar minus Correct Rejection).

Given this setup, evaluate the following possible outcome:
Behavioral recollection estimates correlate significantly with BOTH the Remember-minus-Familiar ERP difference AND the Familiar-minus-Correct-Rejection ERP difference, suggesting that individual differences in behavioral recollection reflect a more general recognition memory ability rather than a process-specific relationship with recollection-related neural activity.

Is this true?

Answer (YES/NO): NO